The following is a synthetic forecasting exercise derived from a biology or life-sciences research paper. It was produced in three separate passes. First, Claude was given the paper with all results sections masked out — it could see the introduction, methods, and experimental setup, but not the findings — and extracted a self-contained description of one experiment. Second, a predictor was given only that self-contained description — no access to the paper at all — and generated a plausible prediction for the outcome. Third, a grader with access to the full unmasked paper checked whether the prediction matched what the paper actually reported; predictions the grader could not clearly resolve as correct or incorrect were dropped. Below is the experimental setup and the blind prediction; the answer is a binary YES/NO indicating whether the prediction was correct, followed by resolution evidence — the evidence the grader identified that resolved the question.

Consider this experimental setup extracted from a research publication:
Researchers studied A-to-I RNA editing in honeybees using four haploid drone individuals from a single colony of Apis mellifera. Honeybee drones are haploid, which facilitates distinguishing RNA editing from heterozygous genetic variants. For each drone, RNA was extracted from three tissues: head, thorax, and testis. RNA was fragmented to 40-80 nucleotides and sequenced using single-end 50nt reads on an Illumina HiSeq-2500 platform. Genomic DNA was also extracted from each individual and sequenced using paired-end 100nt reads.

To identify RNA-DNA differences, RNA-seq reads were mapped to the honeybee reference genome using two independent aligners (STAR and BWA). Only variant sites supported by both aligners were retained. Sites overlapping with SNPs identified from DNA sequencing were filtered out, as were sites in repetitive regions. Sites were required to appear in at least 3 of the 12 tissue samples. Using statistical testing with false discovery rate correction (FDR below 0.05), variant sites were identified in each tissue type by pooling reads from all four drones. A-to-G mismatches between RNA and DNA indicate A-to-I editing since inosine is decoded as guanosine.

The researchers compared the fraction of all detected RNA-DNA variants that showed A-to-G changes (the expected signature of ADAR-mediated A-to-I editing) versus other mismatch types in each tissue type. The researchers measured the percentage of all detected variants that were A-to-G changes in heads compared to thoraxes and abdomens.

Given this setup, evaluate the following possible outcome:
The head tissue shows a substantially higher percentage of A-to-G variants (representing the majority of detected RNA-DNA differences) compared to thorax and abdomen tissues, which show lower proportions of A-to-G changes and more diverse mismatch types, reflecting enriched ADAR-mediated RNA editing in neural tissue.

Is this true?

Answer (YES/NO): YES